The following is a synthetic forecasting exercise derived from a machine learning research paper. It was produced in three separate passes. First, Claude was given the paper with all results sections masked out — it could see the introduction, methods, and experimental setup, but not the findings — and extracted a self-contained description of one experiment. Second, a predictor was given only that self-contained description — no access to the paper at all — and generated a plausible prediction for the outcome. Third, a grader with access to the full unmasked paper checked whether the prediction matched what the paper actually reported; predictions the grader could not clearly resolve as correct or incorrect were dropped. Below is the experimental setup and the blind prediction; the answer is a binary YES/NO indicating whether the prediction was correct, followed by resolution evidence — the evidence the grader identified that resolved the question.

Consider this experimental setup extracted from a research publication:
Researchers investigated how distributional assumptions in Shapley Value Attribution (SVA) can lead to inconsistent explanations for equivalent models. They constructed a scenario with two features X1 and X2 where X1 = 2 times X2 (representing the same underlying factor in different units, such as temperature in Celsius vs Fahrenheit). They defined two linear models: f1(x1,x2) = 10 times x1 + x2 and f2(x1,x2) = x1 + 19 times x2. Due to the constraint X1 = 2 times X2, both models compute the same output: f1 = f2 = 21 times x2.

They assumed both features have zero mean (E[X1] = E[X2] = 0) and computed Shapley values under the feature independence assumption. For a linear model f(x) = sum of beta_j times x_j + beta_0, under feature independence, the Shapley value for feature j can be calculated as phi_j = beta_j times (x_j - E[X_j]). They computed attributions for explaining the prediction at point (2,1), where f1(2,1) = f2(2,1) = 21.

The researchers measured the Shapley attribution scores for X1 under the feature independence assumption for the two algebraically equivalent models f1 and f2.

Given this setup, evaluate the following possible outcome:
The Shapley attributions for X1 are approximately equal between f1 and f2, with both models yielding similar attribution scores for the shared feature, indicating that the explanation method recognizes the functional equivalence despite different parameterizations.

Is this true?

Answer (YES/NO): NO